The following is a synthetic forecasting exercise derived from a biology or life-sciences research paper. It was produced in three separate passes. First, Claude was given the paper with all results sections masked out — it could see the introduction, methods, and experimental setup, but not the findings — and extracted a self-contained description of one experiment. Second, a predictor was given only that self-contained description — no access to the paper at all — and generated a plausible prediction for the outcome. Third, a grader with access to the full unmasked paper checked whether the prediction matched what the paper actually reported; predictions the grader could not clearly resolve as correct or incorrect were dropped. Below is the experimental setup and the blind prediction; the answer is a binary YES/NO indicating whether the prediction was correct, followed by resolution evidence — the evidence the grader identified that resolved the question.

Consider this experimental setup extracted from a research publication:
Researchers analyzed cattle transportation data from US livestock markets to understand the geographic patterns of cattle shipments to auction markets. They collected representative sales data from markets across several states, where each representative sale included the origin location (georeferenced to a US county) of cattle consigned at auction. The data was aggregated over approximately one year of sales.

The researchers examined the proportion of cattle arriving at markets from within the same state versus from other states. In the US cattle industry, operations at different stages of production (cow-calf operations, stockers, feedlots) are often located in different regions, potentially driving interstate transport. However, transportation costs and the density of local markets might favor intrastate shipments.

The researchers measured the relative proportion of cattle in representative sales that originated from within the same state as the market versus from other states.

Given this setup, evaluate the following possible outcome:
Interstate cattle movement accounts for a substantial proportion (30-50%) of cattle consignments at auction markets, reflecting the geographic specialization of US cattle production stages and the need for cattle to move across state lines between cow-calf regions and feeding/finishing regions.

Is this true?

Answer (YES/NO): NO